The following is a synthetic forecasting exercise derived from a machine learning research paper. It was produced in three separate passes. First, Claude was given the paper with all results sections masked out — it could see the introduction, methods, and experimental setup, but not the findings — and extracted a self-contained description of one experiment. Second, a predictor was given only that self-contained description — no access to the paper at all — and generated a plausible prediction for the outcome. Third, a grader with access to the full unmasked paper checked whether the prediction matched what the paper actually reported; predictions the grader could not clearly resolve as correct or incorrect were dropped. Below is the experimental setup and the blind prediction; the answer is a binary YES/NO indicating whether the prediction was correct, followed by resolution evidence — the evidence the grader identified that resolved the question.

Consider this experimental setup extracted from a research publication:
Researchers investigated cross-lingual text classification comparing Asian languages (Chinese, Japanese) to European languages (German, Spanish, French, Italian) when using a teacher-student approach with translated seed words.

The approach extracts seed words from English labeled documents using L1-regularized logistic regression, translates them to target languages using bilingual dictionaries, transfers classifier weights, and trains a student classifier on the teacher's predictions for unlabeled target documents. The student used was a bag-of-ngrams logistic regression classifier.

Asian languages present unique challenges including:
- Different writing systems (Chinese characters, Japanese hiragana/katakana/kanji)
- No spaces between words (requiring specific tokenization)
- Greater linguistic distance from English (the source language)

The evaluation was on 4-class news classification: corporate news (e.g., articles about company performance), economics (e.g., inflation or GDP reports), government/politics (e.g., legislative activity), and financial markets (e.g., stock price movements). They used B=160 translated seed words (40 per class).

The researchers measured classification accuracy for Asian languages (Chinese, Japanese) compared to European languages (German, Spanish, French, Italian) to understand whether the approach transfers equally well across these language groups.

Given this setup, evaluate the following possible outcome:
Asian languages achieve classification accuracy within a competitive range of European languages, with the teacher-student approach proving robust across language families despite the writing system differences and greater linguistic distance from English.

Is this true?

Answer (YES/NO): YES